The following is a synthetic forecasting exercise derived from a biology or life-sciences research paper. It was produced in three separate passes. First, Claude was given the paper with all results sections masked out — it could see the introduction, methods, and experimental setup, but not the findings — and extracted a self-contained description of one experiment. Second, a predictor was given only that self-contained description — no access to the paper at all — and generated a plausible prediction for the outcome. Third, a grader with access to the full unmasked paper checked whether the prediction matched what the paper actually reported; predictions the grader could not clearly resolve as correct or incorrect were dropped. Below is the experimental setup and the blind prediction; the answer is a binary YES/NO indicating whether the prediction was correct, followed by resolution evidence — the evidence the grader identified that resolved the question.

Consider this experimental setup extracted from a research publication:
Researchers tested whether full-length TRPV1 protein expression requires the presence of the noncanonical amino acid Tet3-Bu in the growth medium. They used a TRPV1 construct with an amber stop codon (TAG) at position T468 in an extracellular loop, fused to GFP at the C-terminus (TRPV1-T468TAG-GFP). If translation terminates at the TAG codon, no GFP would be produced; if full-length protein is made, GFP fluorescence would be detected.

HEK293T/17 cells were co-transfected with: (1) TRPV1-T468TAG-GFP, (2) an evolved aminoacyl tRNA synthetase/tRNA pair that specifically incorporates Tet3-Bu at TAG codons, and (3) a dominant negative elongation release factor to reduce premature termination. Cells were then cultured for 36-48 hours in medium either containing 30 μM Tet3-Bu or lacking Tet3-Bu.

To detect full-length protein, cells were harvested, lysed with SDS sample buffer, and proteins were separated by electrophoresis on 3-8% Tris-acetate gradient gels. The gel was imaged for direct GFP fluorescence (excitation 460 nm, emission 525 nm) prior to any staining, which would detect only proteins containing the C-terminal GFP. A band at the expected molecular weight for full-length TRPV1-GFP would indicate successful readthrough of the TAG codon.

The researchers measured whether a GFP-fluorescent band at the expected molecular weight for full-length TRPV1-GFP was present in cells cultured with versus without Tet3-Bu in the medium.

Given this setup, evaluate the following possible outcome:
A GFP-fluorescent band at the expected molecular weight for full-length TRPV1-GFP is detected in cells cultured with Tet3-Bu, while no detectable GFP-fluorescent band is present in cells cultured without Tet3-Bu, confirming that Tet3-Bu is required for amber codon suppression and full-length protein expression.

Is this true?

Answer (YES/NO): YES